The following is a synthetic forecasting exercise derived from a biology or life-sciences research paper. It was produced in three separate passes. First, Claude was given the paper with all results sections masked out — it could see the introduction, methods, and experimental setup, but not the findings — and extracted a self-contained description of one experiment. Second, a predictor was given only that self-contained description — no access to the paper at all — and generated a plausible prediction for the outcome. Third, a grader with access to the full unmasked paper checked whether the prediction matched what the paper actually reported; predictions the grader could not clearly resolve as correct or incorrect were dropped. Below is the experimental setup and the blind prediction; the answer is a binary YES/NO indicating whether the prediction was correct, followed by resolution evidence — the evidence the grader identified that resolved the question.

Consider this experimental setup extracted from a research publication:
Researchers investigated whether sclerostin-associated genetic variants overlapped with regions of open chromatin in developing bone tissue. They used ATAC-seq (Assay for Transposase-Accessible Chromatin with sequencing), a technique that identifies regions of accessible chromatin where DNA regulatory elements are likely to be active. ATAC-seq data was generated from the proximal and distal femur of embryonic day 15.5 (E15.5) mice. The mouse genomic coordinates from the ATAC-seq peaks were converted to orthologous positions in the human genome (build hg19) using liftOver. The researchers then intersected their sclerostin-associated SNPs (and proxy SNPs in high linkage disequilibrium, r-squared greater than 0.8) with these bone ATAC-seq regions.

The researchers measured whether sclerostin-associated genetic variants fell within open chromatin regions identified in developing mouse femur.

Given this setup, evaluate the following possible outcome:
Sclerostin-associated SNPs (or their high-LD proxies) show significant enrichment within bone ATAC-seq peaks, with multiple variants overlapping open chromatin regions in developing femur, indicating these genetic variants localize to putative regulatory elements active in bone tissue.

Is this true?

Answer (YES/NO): NO